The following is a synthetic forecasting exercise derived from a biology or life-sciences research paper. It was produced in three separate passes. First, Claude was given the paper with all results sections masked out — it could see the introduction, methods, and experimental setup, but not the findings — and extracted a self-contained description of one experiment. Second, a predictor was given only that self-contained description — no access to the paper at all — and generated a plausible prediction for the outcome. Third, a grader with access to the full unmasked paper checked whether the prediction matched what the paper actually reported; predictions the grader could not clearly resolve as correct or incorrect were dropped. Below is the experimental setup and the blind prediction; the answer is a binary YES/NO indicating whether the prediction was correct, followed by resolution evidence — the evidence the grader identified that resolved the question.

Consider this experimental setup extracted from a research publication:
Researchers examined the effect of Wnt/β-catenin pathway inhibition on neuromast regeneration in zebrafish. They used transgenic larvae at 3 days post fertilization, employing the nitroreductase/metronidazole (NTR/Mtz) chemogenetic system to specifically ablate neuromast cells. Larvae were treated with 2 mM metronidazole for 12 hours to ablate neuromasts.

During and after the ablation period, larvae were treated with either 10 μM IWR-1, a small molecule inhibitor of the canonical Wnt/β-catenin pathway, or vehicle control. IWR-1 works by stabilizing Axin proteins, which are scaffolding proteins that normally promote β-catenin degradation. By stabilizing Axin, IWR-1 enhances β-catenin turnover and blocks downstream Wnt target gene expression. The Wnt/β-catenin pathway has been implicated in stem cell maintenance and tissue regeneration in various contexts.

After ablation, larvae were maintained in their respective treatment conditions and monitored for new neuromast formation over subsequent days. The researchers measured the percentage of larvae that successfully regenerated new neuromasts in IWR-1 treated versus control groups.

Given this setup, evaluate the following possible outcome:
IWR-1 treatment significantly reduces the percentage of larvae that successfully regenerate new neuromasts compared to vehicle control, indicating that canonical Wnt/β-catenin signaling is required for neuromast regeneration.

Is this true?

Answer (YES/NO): YES